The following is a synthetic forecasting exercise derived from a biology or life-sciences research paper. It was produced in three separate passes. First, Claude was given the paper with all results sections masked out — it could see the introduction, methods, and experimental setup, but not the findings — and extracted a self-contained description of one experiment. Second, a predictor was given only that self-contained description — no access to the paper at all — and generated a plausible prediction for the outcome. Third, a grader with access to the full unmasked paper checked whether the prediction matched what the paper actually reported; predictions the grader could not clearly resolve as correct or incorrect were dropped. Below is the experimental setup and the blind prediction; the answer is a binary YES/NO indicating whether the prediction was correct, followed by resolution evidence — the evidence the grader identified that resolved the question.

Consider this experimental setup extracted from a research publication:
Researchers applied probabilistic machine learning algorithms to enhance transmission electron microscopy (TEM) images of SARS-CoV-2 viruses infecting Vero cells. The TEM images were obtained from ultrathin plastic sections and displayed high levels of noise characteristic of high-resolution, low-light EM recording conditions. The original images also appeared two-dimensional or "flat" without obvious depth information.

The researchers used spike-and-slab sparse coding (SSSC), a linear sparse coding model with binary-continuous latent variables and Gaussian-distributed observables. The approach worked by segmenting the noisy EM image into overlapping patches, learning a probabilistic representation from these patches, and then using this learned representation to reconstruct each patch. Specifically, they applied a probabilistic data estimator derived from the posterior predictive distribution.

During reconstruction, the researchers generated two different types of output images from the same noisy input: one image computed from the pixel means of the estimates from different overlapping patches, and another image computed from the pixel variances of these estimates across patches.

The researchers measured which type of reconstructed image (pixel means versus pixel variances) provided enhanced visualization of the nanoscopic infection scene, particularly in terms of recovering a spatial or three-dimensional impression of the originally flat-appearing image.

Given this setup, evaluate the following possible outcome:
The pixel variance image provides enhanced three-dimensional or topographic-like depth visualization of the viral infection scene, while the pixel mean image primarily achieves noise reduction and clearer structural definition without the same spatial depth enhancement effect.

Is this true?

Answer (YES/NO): YES